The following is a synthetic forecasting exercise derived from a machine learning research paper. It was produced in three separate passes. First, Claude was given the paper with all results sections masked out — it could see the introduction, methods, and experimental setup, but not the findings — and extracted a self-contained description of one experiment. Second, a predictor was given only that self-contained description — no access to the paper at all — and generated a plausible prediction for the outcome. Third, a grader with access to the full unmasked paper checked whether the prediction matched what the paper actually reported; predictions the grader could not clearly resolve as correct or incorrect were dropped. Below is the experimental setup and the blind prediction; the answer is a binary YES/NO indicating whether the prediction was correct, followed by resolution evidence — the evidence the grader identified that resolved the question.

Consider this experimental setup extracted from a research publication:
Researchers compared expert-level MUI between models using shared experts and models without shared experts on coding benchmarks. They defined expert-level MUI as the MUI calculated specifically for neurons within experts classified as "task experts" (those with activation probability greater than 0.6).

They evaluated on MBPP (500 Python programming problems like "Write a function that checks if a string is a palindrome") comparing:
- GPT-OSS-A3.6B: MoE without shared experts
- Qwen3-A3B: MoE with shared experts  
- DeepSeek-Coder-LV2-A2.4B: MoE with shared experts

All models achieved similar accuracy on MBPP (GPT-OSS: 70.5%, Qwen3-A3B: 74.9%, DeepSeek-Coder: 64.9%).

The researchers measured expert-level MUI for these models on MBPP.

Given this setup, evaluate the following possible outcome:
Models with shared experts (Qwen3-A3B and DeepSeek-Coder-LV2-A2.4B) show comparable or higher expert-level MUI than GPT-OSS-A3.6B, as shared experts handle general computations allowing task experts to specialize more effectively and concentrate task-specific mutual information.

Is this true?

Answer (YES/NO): YES